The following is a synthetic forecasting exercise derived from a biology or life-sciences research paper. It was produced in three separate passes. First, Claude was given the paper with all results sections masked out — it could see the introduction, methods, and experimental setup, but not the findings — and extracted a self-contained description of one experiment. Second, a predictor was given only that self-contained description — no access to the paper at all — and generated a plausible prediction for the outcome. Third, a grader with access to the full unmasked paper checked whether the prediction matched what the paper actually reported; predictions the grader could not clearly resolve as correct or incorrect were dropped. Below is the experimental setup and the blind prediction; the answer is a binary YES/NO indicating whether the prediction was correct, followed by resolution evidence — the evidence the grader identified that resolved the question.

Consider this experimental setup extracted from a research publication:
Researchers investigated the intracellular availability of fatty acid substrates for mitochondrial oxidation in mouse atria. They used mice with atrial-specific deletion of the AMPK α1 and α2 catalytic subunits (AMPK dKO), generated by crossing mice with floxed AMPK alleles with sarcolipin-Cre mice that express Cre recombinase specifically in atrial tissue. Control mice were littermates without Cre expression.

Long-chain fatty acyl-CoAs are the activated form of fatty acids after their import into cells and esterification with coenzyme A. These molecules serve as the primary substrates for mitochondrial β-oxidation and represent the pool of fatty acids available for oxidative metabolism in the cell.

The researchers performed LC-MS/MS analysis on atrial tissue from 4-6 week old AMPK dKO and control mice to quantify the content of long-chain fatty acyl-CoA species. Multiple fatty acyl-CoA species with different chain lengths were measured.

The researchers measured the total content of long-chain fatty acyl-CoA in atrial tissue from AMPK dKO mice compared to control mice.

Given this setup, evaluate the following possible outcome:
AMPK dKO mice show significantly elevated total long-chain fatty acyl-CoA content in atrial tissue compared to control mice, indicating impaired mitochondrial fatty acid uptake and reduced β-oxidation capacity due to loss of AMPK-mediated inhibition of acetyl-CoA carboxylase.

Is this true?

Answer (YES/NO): NO